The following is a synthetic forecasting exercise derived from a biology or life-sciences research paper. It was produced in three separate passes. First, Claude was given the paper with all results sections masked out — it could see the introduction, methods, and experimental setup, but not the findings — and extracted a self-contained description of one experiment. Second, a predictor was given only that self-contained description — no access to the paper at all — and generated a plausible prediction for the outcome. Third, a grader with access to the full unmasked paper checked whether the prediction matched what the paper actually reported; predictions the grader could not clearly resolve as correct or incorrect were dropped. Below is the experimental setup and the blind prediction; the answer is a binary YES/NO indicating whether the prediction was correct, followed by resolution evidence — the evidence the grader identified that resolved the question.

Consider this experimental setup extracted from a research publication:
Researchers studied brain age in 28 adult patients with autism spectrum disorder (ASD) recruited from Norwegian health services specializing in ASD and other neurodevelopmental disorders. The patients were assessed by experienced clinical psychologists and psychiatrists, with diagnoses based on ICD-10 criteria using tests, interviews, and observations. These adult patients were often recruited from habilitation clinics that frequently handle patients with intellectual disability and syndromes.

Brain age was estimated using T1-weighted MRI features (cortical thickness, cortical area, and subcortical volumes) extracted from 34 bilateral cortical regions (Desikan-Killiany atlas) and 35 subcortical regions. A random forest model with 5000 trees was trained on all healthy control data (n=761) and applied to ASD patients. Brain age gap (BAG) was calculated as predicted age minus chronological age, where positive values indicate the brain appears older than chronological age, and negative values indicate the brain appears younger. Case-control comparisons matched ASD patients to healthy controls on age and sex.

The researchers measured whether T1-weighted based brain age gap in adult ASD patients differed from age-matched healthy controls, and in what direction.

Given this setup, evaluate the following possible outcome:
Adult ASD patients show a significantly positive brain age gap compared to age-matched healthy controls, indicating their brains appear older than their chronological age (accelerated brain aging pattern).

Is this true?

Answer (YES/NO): YES